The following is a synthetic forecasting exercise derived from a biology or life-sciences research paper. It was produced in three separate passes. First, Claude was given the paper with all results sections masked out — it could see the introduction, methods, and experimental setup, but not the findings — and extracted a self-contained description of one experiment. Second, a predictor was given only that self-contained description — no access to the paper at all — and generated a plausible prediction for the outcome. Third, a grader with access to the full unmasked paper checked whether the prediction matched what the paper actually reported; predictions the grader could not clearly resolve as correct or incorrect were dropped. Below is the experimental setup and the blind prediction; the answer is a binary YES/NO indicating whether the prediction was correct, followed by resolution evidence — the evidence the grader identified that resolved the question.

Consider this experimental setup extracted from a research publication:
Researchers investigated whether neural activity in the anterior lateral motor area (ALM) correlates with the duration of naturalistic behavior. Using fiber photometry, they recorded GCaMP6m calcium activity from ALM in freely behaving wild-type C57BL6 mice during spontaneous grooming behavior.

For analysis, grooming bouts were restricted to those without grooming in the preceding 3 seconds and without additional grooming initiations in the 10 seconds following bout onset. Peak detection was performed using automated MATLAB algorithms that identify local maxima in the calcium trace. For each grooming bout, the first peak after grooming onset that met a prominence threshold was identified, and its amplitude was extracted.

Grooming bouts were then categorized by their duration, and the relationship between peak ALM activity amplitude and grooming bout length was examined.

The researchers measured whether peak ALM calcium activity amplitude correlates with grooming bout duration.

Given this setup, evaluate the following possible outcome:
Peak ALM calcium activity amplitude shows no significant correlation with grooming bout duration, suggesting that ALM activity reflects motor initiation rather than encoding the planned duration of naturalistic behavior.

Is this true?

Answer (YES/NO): NO